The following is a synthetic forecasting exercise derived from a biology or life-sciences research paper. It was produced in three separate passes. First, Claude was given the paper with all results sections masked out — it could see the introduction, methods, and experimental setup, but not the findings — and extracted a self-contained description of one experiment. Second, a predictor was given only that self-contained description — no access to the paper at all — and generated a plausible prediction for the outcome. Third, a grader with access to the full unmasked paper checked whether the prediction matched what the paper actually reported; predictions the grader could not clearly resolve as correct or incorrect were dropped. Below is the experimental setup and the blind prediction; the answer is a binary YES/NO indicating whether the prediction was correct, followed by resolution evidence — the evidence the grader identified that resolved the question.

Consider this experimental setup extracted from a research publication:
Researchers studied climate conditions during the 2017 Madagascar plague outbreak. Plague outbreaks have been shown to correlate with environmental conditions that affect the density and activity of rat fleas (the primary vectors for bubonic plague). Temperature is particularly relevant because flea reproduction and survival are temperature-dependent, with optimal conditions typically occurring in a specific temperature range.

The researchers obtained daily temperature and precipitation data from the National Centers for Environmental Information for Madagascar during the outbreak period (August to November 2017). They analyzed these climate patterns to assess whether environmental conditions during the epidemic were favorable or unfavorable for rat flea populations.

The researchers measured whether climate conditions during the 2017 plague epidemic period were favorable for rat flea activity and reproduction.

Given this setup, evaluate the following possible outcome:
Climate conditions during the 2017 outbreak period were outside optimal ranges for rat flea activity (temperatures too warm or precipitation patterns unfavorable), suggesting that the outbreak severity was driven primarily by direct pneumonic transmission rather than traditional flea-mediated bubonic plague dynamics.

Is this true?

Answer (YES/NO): NO